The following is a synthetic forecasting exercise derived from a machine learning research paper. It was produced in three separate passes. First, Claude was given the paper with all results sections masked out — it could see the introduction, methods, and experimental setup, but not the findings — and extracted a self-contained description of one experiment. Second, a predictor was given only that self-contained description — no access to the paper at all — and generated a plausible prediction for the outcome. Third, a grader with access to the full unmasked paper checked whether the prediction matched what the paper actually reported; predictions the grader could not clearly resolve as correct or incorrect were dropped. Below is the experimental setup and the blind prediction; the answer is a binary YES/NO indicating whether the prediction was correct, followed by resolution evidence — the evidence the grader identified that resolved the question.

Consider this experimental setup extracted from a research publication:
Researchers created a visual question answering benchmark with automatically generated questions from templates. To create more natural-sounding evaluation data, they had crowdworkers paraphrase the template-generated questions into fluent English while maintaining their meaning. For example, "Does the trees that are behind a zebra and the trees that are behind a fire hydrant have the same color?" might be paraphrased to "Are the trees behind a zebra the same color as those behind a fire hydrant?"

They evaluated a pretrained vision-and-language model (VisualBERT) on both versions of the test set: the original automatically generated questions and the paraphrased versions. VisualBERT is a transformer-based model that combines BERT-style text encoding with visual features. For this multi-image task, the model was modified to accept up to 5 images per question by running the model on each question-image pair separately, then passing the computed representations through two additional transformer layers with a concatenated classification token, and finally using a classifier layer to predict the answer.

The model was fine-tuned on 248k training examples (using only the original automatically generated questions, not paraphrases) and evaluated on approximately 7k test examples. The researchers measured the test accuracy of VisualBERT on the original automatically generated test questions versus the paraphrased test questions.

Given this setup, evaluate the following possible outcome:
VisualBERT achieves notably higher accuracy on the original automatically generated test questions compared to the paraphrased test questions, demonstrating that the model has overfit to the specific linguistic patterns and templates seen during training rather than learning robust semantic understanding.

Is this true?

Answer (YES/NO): YES